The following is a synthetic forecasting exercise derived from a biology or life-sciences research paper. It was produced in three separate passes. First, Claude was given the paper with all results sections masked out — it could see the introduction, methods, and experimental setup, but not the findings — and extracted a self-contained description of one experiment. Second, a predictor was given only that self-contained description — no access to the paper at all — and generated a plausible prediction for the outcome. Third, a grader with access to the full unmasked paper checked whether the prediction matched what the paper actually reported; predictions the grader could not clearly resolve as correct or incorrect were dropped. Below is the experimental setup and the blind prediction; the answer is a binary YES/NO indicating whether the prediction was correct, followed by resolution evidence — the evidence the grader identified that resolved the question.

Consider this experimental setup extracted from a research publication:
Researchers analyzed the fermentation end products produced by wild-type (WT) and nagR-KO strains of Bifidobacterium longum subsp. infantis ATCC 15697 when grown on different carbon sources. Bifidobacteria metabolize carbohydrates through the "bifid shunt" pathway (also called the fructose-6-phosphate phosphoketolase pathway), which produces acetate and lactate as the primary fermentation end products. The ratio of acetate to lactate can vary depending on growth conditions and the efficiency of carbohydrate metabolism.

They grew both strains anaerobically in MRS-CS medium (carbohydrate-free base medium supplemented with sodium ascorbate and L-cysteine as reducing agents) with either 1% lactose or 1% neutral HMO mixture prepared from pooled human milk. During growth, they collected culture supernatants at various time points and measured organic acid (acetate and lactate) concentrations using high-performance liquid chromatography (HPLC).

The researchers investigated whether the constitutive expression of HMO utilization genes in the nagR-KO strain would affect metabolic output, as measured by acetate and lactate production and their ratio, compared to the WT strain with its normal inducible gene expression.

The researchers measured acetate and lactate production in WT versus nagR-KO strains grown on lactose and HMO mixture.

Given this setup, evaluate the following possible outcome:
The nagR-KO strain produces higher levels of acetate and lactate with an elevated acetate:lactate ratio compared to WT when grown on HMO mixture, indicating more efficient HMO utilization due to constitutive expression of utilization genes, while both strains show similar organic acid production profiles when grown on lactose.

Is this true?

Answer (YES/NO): NO